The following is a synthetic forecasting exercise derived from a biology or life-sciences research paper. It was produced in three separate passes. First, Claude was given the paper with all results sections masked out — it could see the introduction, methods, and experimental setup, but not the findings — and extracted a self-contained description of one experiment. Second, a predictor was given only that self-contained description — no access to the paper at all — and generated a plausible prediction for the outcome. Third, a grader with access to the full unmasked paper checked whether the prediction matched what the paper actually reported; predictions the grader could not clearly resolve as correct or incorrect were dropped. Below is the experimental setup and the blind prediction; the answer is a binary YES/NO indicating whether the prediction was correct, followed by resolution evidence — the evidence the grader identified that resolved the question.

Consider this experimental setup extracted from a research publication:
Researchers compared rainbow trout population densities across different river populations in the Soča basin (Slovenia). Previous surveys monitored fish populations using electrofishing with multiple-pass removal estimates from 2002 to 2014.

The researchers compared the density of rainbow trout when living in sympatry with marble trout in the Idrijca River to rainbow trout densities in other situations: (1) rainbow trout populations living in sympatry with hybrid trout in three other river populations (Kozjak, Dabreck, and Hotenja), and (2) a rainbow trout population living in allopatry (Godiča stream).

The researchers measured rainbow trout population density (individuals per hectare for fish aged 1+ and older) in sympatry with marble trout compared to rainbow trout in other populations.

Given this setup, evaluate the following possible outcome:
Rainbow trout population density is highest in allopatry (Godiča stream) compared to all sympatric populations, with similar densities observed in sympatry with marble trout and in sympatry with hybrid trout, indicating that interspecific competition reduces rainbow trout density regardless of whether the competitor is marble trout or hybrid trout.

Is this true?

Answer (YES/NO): NO